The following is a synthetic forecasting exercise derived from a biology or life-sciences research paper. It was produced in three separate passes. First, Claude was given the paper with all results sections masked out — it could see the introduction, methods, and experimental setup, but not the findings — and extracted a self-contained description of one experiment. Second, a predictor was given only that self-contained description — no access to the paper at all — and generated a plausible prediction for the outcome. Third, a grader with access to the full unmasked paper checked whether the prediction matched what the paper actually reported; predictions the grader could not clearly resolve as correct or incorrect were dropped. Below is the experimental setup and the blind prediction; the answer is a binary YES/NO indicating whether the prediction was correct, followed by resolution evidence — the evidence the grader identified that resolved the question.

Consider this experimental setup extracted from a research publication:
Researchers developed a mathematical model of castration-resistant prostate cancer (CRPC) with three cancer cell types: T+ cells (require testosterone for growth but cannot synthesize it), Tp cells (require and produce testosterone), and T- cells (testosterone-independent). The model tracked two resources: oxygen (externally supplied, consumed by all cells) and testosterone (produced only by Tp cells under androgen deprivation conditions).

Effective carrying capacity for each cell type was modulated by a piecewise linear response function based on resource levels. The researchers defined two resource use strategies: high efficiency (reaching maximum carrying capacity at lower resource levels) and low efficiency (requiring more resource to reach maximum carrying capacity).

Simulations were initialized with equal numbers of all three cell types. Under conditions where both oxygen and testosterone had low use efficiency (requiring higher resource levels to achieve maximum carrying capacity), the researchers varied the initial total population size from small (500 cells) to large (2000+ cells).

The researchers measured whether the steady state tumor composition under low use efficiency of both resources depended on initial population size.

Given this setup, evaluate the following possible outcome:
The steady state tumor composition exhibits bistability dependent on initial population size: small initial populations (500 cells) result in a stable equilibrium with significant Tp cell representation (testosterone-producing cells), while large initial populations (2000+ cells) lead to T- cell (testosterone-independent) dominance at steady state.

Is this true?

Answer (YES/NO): NO